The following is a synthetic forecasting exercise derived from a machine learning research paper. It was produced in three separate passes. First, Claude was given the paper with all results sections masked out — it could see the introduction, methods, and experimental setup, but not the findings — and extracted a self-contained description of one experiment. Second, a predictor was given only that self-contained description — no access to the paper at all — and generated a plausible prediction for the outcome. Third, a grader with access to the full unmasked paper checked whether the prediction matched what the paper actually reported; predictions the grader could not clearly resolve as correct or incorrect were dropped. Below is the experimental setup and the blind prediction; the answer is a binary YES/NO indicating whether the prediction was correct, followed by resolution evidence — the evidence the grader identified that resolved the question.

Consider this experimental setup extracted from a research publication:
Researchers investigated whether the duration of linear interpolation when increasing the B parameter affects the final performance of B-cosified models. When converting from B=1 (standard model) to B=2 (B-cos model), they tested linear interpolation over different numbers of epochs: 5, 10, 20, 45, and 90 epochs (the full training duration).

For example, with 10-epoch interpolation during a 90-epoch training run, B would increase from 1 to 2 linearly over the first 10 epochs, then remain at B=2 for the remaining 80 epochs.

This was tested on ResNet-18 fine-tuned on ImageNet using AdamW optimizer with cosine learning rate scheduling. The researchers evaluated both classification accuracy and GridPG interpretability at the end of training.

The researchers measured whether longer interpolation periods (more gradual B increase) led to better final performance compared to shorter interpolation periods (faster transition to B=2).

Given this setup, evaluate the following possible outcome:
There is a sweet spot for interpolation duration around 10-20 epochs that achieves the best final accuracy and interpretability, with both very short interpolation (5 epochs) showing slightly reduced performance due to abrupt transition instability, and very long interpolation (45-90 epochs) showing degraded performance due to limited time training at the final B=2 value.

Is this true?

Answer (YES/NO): NO